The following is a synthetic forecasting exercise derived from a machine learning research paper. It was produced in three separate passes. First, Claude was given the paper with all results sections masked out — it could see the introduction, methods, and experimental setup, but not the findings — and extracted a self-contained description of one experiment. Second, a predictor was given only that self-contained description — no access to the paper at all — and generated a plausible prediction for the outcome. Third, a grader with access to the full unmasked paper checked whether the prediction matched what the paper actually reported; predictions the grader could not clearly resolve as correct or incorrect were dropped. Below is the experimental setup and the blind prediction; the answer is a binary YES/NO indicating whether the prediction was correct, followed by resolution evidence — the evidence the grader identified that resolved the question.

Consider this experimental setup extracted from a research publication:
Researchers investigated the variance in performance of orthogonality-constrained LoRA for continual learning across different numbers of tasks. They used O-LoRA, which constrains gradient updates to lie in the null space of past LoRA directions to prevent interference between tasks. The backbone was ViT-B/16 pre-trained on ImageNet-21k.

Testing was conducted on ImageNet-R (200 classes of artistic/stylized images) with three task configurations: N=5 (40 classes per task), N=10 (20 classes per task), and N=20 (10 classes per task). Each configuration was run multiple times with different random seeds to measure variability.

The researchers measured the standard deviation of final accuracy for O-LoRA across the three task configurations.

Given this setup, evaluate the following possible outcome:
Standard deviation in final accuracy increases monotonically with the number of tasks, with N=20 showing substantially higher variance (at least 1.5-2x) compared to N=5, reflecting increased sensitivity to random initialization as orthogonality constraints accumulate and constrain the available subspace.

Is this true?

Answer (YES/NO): NO